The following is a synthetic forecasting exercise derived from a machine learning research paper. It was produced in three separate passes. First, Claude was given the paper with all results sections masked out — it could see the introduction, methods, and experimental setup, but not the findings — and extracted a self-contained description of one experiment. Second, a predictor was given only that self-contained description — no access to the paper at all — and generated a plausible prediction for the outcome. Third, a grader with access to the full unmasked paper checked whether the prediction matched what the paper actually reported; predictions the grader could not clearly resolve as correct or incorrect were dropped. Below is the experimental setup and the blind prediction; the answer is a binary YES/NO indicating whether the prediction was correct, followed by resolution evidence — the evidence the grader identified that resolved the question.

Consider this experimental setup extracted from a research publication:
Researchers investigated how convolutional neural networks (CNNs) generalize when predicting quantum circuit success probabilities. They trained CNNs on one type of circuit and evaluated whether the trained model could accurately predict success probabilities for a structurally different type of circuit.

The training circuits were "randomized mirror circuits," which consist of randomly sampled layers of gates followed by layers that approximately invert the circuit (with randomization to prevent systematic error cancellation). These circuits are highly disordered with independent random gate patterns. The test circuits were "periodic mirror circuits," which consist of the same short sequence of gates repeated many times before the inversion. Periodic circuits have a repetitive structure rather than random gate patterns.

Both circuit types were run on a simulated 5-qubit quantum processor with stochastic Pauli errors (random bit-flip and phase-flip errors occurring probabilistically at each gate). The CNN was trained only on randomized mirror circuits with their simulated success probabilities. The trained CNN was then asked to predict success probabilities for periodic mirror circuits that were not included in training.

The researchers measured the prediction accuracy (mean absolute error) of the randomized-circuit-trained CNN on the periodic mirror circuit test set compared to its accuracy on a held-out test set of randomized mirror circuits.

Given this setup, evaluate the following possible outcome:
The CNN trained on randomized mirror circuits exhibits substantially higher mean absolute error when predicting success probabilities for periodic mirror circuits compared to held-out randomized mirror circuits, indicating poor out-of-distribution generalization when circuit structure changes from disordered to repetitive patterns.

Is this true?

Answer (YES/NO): YES